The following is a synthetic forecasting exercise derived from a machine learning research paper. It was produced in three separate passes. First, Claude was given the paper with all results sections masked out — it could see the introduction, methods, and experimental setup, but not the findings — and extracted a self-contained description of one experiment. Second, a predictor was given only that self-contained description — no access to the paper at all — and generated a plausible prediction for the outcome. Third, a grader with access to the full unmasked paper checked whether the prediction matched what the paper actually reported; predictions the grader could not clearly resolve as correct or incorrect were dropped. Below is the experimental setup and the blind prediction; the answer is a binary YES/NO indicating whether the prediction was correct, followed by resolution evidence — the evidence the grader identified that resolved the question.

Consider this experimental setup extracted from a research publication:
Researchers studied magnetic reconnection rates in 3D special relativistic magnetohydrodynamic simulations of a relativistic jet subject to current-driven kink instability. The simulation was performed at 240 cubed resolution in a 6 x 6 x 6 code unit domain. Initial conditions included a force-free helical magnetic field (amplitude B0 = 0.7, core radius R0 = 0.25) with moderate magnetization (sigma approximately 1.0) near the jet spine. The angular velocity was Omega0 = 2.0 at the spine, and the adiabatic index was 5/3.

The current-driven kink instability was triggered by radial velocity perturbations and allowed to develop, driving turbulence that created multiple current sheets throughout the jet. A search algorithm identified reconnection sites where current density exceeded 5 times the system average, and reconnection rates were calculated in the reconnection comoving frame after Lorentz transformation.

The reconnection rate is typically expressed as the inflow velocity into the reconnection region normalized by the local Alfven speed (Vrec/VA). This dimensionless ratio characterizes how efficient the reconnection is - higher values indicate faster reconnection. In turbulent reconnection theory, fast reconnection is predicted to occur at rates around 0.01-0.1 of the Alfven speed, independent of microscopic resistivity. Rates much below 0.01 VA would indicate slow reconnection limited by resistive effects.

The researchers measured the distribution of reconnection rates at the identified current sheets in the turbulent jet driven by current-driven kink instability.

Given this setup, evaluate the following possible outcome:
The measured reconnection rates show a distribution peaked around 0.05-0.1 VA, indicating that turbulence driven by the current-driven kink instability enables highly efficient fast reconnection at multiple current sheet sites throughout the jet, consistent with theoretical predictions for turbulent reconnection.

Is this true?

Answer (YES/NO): NO